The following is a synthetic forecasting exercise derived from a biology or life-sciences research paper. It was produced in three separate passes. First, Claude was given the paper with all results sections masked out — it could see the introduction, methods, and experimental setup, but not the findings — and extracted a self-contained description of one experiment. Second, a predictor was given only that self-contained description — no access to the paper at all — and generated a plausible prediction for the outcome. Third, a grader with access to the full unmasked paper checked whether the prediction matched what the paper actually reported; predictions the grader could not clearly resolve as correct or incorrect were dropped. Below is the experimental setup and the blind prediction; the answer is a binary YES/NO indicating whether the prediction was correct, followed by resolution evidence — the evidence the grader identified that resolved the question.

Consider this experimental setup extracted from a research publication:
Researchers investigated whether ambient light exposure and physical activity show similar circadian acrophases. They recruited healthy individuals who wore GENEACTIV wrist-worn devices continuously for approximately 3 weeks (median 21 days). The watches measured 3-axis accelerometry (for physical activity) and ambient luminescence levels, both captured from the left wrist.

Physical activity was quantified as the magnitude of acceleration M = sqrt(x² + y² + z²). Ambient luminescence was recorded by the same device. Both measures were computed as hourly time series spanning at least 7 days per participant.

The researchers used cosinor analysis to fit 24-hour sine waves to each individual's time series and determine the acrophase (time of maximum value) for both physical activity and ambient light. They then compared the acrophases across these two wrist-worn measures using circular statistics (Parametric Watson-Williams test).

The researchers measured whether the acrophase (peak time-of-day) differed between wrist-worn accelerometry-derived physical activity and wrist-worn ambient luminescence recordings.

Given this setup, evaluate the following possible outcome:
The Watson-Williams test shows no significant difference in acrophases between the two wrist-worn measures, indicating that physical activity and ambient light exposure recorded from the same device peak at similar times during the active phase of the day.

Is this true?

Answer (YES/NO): NO